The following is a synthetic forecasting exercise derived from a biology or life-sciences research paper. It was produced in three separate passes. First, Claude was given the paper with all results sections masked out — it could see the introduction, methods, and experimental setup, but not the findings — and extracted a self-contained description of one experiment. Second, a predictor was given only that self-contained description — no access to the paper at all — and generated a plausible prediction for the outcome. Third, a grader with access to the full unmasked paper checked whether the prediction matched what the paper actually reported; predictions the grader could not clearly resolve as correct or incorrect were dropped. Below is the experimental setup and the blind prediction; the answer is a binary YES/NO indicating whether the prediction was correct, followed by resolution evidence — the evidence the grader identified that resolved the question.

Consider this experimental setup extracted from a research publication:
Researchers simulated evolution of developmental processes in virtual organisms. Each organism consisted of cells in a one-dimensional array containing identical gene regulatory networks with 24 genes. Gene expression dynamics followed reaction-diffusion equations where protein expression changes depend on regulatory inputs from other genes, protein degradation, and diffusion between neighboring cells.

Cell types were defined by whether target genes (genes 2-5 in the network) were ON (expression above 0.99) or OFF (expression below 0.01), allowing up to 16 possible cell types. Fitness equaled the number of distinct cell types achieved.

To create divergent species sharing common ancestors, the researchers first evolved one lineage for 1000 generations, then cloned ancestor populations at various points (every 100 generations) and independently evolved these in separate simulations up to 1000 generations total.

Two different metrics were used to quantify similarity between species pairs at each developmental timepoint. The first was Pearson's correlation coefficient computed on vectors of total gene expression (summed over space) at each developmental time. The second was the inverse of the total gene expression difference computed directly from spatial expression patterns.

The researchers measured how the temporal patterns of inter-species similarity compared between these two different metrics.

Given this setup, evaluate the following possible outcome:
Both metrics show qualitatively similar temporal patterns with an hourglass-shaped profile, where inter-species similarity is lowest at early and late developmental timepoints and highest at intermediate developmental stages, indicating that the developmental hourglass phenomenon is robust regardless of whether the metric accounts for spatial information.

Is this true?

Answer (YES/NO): YES